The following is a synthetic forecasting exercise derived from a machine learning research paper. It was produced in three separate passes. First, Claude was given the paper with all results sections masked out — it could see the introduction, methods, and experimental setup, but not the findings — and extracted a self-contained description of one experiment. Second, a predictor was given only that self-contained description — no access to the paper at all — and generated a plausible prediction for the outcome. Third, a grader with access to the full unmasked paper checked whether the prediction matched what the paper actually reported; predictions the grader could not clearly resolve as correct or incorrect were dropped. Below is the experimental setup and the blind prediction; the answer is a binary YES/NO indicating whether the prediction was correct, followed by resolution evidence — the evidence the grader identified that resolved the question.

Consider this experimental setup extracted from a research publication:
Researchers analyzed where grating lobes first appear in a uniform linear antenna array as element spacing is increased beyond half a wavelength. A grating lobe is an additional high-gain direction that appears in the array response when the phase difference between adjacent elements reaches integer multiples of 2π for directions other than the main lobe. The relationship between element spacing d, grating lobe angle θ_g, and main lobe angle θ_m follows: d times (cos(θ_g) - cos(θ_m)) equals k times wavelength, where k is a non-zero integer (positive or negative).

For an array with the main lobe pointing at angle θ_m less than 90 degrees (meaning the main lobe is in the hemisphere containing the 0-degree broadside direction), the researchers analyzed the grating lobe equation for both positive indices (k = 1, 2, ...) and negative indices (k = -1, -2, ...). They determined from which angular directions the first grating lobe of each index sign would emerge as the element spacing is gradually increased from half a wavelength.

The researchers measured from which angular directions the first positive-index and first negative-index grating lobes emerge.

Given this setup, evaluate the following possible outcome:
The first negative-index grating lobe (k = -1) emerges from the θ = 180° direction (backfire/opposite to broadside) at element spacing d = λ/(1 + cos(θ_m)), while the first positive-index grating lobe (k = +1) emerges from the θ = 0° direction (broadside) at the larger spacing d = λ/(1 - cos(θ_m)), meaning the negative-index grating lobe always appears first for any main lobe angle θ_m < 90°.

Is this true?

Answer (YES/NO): NO